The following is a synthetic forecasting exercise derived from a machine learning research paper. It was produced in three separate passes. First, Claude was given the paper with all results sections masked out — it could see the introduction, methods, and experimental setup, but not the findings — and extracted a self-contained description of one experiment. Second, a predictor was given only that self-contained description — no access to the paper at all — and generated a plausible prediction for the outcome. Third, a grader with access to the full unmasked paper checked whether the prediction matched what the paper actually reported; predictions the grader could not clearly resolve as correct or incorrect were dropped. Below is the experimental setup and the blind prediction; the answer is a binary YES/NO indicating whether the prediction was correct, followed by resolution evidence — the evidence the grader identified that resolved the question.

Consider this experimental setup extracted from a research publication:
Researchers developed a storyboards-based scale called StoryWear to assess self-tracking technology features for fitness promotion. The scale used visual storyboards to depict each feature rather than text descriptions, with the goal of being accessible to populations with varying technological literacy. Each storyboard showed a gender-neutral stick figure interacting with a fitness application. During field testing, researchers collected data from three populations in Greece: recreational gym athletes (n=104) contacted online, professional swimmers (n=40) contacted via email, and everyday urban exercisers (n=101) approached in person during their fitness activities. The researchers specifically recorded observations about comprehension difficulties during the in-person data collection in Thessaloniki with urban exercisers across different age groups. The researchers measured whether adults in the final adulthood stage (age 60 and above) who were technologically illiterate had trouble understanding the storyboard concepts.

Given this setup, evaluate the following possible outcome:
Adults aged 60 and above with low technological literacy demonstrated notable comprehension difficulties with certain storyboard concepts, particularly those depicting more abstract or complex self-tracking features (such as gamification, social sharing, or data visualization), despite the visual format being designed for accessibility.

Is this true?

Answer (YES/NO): NO